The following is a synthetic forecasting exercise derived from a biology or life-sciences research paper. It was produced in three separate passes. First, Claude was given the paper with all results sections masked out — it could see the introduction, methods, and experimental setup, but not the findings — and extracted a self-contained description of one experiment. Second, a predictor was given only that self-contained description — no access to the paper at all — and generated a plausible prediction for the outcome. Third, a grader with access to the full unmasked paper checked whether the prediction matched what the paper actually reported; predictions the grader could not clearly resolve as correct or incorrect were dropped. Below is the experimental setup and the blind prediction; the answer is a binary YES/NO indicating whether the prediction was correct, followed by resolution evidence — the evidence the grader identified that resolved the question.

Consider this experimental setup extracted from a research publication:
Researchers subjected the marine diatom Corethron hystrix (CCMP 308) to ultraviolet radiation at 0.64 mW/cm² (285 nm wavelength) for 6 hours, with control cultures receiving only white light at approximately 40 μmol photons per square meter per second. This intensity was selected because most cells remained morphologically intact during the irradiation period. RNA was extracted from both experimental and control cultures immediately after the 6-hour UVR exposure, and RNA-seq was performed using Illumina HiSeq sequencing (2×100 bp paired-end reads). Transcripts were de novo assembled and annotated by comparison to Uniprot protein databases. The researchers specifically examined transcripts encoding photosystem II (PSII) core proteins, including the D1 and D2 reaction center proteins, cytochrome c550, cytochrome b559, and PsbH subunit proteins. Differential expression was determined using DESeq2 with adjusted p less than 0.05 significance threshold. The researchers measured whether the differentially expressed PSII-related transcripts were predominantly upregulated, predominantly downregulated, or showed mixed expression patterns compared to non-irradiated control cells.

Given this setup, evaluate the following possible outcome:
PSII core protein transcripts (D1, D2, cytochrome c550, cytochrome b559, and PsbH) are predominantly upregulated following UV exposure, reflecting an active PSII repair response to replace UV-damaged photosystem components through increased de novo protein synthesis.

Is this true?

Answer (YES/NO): NO